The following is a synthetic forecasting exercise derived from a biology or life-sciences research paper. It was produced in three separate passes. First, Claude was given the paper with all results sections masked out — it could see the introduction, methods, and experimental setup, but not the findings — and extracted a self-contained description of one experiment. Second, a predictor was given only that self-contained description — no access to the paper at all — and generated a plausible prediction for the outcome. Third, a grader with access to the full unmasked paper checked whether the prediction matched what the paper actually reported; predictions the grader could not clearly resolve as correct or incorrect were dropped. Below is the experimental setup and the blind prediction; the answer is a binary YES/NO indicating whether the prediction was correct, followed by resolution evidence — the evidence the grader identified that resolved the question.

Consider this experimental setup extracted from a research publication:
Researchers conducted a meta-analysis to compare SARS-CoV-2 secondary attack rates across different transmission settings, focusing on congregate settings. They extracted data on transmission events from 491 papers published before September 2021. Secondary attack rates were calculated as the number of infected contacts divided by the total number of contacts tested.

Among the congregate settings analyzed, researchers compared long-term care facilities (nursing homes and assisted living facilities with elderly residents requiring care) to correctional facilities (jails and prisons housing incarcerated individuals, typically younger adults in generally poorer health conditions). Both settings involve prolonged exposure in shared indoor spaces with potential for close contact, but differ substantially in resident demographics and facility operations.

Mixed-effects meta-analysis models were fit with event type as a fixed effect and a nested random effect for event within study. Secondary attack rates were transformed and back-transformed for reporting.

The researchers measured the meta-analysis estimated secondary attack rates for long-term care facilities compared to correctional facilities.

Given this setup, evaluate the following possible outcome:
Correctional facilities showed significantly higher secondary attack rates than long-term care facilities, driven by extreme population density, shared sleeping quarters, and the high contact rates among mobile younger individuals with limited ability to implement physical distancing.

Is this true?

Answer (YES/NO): NO